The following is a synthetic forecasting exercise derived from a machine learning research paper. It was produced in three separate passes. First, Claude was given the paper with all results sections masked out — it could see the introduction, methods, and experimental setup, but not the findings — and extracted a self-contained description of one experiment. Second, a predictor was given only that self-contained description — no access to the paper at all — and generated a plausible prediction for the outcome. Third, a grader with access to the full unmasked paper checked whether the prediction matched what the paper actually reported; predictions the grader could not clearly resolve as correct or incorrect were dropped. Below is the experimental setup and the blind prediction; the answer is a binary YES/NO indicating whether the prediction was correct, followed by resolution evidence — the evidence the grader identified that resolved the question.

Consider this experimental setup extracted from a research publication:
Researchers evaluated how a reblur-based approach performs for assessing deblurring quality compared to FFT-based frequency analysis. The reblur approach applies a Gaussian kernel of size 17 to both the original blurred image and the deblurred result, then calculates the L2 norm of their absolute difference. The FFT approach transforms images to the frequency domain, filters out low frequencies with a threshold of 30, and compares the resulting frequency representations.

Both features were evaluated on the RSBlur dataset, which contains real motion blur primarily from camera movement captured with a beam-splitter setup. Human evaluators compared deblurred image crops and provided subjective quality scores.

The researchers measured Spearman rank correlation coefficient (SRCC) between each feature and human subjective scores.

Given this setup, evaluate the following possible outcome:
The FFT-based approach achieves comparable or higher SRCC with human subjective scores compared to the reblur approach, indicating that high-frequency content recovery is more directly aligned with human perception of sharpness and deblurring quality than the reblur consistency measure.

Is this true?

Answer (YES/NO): YES